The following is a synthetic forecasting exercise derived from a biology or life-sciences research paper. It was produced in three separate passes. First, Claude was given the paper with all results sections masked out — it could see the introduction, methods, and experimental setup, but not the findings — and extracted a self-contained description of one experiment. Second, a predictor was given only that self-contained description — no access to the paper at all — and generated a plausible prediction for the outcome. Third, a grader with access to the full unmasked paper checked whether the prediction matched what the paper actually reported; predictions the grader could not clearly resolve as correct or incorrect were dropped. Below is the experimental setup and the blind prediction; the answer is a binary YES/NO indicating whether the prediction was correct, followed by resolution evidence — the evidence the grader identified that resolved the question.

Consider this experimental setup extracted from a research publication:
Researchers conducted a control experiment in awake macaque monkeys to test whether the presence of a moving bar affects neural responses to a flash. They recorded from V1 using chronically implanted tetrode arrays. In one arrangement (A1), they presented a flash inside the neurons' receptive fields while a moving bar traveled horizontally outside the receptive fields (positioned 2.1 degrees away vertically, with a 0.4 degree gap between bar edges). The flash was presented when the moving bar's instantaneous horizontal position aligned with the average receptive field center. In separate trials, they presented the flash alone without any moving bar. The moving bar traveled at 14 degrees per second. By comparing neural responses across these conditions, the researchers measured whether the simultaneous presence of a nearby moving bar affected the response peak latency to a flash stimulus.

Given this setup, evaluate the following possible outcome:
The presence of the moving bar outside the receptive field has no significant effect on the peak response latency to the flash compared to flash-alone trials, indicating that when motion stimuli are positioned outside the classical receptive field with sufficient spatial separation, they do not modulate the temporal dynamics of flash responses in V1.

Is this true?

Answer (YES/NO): YES